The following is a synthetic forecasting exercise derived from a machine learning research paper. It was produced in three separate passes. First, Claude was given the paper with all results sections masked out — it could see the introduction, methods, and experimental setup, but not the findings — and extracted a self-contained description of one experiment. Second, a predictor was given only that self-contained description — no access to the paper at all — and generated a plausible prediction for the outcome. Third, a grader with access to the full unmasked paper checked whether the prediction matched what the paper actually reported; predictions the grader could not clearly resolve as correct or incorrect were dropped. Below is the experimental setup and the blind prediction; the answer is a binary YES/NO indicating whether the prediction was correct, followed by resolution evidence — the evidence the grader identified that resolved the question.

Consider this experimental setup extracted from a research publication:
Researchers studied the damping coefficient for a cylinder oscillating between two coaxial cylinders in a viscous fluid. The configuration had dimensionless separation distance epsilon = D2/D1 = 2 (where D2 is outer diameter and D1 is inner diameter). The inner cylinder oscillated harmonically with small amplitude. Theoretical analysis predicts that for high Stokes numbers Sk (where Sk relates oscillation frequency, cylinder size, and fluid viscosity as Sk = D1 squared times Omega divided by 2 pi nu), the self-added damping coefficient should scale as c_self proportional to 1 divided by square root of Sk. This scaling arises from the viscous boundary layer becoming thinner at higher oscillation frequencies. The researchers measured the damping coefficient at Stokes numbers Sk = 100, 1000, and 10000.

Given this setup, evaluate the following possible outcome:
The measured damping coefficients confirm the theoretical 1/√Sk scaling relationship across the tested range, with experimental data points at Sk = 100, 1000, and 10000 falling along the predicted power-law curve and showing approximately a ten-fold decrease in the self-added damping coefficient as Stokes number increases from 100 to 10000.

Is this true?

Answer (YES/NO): YES